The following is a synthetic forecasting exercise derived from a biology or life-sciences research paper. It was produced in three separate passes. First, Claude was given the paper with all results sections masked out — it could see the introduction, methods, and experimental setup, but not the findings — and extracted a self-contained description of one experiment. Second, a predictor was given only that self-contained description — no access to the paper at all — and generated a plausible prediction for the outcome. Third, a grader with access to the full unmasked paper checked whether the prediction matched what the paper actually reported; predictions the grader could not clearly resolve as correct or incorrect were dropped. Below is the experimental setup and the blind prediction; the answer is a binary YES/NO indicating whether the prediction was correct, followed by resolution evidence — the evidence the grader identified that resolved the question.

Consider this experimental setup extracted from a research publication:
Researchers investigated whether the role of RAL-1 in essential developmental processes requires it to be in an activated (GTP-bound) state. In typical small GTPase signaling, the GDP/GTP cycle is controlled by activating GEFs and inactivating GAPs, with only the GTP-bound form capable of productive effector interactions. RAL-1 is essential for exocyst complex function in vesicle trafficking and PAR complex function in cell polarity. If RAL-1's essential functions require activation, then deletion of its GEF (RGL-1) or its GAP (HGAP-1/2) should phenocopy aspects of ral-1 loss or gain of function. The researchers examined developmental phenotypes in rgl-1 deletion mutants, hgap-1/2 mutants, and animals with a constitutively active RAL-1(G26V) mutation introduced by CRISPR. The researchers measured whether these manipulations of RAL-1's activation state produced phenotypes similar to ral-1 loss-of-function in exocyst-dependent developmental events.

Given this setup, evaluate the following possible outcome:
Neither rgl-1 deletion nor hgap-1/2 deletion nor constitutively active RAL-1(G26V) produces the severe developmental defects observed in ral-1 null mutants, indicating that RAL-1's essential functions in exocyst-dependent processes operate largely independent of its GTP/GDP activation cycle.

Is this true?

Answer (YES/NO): YES